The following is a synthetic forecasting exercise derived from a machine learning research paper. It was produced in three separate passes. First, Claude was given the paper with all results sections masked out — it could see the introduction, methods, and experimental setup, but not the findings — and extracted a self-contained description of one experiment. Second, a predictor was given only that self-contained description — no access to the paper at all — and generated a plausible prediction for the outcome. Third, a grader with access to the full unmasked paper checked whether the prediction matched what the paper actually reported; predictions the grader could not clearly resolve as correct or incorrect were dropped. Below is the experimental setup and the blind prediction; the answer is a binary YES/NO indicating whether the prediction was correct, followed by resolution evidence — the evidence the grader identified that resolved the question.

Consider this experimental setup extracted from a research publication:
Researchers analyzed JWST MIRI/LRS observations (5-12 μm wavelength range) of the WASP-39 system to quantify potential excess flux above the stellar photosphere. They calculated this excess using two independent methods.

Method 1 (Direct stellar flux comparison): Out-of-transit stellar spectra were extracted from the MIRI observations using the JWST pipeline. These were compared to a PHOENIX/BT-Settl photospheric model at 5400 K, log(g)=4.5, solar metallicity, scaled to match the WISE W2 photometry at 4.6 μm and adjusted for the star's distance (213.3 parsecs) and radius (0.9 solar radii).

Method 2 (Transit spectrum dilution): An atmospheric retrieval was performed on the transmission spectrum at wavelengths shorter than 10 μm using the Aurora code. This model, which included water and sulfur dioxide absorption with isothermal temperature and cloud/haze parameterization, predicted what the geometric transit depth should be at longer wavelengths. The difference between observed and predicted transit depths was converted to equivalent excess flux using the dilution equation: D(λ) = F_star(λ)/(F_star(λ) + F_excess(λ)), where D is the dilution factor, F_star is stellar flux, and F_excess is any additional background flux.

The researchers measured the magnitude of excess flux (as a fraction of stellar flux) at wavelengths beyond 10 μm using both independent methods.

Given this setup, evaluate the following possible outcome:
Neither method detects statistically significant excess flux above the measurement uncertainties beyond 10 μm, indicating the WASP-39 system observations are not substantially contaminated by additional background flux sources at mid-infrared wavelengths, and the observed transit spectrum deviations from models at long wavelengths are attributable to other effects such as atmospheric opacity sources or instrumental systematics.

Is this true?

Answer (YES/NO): NO